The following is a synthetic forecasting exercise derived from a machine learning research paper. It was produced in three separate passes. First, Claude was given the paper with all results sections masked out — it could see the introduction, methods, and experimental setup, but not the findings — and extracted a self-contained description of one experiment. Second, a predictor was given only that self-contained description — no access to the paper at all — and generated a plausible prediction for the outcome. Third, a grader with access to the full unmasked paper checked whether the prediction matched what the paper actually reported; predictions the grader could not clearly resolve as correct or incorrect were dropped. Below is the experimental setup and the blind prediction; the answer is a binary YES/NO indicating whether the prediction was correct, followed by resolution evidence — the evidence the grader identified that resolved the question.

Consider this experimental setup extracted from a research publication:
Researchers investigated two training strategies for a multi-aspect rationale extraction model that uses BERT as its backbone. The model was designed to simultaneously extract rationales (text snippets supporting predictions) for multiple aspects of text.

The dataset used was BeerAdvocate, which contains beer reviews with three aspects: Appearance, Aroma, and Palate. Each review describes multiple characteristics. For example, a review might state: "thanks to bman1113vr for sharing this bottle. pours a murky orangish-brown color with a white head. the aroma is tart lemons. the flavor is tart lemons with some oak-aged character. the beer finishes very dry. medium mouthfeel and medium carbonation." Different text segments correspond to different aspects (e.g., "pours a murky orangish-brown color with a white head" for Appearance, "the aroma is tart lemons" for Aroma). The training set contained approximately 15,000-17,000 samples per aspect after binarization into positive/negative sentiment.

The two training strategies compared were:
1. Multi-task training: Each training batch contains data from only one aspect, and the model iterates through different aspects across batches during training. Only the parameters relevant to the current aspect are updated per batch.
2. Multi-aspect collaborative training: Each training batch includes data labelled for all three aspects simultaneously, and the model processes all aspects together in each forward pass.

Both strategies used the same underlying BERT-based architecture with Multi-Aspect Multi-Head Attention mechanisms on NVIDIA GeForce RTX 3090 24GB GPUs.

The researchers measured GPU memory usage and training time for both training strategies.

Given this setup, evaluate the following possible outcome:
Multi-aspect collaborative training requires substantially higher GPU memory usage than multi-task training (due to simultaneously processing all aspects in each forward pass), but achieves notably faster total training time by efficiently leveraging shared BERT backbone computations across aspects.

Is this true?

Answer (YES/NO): NO